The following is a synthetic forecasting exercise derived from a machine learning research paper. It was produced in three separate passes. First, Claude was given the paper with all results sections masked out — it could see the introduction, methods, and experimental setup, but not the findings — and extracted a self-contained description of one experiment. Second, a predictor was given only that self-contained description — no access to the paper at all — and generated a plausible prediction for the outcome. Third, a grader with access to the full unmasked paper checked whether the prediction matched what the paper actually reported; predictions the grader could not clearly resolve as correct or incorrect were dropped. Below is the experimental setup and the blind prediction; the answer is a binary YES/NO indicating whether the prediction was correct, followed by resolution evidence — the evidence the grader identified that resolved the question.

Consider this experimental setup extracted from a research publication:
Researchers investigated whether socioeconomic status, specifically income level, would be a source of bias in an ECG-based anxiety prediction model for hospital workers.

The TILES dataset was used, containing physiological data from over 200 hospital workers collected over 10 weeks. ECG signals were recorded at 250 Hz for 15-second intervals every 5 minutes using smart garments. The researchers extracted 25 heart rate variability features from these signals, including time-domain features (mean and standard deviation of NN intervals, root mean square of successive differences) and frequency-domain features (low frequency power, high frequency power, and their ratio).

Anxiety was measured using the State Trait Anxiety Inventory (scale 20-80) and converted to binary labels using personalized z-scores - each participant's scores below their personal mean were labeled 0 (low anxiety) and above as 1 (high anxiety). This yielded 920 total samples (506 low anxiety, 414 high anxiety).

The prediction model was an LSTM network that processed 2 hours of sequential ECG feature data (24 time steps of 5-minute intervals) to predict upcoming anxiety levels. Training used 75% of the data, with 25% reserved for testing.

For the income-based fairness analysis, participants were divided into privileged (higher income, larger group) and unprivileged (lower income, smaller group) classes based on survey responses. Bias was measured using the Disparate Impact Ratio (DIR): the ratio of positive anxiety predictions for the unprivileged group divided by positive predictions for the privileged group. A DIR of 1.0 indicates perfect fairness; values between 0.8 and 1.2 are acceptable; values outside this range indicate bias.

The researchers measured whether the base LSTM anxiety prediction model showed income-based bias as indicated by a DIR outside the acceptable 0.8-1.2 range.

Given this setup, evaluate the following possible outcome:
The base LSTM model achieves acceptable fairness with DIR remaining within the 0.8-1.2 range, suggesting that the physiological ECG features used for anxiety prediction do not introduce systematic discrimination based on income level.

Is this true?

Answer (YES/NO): NO